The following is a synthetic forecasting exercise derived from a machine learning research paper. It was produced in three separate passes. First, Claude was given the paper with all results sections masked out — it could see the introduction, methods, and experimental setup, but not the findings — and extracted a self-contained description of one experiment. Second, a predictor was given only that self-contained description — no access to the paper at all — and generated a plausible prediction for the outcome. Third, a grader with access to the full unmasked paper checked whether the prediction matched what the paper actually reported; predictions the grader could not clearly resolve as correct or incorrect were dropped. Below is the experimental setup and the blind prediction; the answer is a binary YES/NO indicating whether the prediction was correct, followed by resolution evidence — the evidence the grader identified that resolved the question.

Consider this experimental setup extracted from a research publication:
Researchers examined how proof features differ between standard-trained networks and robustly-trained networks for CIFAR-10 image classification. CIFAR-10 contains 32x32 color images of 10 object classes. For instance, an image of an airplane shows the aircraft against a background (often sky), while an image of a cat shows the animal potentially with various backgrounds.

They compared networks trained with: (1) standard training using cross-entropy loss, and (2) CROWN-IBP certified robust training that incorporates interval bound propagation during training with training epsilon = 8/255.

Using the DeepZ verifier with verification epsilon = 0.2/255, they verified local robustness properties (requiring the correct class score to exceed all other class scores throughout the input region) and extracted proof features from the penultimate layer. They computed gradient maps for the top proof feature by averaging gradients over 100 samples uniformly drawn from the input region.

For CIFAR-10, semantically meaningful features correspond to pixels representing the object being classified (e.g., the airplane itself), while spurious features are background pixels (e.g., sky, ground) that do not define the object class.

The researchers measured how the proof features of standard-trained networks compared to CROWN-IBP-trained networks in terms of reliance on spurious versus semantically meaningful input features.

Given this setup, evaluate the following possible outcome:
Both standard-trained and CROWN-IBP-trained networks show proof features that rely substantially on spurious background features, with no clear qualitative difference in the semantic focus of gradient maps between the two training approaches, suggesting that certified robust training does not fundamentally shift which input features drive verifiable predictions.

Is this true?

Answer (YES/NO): NO